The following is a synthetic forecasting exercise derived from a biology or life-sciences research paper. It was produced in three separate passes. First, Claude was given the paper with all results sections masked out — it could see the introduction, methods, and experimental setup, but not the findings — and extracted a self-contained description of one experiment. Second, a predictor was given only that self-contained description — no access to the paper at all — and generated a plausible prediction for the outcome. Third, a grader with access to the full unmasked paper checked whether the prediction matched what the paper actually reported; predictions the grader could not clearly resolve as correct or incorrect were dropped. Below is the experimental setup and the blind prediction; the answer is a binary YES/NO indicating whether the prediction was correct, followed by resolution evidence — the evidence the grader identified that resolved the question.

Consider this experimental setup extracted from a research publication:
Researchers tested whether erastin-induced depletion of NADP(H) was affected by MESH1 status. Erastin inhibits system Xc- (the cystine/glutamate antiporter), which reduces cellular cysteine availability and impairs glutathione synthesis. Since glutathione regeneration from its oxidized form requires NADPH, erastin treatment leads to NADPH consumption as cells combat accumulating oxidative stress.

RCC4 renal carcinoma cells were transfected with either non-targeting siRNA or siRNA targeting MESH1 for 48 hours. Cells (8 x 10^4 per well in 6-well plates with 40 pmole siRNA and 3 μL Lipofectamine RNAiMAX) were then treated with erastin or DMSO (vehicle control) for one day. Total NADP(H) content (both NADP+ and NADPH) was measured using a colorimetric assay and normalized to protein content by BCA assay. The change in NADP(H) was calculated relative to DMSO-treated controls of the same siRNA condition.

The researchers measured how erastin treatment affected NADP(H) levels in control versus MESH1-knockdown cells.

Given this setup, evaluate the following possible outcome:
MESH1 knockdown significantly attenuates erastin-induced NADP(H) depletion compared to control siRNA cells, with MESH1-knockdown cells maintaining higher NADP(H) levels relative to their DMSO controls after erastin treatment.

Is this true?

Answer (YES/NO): YES